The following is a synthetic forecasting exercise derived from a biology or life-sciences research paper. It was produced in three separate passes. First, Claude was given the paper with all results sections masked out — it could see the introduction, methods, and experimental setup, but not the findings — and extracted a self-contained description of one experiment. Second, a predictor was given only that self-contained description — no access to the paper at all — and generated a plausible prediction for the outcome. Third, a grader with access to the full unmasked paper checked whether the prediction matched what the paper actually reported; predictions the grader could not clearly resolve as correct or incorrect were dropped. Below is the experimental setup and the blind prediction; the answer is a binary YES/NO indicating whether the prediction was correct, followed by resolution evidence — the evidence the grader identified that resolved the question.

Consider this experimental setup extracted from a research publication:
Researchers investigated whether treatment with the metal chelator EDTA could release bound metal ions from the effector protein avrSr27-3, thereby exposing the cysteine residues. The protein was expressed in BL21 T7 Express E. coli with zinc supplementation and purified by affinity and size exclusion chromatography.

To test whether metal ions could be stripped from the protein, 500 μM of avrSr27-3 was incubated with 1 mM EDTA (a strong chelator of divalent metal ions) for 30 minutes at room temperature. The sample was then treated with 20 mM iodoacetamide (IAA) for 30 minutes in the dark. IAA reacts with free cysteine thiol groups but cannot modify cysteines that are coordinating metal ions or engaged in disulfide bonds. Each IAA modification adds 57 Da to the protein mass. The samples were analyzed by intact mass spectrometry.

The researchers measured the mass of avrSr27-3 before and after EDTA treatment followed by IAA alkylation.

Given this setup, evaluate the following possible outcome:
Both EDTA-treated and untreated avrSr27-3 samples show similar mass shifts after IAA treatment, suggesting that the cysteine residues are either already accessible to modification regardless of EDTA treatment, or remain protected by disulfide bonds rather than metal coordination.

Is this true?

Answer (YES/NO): NO